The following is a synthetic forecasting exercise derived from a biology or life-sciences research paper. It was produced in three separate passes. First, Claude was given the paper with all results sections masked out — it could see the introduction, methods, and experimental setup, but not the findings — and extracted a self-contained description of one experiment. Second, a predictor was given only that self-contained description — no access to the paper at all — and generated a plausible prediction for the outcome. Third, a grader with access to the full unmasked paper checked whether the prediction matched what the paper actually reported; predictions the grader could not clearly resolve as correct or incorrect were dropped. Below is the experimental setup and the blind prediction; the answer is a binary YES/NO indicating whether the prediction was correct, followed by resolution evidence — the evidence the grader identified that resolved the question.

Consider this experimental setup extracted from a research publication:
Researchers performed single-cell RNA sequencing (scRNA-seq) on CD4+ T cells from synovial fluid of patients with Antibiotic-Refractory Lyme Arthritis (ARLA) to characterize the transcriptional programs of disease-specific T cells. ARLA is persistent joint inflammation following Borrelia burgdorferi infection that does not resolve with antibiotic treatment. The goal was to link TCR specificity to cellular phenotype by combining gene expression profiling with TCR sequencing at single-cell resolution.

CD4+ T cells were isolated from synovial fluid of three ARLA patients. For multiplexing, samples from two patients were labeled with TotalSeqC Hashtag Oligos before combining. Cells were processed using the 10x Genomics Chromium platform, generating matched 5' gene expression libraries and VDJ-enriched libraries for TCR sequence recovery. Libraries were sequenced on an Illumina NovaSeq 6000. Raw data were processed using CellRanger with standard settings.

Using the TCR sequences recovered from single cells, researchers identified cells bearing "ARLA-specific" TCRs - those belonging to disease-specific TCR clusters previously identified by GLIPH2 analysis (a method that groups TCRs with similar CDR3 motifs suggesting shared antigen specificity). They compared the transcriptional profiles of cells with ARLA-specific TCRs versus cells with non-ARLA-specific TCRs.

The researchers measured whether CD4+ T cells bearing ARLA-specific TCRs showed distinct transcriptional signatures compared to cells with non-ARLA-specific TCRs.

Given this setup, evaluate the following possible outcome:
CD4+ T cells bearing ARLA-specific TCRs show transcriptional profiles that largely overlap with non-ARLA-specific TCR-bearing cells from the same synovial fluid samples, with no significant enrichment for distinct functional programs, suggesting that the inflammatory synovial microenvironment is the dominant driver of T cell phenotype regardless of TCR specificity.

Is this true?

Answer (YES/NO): NO